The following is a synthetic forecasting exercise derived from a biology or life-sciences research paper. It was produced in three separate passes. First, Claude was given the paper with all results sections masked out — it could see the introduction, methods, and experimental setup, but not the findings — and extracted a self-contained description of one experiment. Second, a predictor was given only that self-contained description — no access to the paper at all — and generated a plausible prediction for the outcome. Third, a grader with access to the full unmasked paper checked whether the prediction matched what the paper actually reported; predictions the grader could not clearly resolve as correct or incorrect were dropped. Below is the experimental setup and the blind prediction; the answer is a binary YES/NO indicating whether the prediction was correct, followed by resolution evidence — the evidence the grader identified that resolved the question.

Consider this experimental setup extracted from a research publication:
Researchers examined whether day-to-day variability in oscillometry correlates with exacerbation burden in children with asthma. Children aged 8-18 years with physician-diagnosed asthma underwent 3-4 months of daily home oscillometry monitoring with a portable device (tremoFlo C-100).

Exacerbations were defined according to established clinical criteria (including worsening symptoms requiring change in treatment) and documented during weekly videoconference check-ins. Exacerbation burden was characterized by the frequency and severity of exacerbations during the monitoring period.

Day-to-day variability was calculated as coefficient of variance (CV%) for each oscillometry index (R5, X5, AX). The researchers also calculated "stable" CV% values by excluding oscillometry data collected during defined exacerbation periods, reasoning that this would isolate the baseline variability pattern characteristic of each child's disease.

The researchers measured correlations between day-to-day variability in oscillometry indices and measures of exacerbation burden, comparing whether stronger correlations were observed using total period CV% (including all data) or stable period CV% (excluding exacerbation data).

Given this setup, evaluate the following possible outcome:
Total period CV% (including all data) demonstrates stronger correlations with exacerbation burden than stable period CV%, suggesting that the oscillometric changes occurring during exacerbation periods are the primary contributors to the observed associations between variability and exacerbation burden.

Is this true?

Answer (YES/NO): NO